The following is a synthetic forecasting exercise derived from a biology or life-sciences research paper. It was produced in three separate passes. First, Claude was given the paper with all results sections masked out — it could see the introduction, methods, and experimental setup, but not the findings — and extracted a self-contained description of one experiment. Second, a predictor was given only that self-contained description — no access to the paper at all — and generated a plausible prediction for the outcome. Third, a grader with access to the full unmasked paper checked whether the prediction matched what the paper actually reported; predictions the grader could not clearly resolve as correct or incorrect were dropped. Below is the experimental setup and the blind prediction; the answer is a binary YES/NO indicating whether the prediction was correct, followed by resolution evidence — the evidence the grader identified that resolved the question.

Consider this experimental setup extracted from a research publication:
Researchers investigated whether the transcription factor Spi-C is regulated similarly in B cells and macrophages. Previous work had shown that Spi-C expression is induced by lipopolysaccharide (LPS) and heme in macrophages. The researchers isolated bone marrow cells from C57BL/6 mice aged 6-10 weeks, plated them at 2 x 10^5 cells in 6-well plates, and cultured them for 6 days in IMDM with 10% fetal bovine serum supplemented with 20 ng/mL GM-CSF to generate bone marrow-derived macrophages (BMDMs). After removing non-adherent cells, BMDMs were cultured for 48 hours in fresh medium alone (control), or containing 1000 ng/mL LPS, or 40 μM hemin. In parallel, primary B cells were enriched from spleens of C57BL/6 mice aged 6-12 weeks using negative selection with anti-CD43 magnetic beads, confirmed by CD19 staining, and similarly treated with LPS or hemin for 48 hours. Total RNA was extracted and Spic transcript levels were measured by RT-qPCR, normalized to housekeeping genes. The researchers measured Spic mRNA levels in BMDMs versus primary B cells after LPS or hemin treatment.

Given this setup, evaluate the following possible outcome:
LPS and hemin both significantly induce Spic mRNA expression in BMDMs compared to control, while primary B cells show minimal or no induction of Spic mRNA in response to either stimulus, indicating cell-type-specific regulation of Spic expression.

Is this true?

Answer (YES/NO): NO